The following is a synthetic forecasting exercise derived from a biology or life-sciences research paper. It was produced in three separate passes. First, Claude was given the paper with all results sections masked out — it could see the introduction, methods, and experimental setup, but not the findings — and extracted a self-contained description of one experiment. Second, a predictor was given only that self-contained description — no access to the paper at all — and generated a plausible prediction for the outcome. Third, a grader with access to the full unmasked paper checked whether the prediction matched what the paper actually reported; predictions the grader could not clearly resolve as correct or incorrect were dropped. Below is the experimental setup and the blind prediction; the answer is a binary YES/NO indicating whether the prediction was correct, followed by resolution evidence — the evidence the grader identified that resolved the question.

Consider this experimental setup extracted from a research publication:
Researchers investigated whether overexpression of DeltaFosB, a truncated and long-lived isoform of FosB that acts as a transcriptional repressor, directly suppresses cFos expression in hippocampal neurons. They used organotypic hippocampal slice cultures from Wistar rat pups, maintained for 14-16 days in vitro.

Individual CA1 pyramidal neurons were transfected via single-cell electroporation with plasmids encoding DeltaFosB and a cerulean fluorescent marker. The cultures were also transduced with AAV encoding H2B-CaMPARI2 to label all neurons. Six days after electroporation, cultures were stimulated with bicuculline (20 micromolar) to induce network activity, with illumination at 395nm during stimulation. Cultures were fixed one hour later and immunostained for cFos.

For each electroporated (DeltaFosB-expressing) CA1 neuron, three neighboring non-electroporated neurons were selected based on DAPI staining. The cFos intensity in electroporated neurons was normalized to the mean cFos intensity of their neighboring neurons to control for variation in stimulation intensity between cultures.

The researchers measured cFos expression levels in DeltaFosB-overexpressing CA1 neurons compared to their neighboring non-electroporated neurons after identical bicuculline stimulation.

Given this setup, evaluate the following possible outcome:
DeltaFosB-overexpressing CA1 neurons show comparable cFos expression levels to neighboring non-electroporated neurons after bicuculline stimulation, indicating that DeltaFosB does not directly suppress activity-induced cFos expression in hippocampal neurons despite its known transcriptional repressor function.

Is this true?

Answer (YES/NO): NO